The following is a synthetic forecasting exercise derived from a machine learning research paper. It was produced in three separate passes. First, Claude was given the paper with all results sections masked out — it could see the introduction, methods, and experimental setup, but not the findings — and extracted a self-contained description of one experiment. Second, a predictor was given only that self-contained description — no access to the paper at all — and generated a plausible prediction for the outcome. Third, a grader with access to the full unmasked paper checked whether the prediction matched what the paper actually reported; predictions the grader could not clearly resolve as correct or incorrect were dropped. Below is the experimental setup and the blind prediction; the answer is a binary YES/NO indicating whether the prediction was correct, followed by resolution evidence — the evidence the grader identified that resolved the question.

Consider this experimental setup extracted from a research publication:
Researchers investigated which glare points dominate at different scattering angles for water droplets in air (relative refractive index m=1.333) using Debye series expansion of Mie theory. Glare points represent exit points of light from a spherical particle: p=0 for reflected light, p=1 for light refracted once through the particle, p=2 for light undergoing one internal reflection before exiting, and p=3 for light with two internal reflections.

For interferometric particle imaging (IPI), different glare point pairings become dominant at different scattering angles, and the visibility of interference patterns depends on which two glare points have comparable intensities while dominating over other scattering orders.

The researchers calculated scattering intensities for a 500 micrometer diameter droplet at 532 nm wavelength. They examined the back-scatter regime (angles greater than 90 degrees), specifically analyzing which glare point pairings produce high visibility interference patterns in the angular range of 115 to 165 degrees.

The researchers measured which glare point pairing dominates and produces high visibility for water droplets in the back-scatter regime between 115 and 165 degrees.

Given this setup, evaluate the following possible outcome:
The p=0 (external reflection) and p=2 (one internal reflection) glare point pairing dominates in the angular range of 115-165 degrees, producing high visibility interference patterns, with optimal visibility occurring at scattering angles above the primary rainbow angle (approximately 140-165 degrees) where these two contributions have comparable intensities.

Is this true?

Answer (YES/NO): NO